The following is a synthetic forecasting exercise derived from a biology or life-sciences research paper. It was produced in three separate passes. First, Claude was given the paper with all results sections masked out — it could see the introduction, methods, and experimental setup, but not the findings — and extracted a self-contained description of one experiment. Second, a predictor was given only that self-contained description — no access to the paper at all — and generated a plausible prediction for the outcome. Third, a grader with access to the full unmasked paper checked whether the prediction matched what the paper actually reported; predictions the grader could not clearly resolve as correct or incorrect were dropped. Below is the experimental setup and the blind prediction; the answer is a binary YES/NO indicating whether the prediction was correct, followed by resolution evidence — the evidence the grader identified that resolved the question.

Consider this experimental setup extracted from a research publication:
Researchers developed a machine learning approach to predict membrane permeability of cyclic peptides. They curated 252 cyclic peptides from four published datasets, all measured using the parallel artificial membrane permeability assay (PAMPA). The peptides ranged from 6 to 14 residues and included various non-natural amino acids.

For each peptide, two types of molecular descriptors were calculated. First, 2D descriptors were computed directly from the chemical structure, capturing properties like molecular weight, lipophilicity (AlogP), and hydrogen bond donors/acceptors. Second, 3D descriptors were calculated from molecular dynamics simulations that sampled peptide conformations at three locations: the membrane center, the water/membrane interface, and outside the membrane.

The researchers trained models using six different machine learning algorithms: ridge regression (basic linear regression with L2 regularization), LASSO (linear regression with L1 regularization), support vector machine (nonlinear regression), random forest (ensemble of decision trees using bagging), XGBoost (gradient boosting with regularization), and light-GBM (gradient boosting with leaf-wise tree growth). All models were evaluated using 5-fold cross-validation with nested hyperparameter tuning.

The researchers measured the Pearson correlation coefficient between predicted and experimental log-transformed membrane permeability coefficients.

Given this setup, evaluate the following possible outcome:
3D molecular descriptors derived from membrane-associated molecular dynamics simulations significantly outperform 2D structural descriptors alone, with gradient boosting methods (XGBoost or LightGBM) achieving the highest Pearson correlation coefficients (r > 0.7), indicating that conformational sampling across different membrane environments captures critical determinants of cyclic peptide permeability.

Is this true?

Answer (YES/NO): NO